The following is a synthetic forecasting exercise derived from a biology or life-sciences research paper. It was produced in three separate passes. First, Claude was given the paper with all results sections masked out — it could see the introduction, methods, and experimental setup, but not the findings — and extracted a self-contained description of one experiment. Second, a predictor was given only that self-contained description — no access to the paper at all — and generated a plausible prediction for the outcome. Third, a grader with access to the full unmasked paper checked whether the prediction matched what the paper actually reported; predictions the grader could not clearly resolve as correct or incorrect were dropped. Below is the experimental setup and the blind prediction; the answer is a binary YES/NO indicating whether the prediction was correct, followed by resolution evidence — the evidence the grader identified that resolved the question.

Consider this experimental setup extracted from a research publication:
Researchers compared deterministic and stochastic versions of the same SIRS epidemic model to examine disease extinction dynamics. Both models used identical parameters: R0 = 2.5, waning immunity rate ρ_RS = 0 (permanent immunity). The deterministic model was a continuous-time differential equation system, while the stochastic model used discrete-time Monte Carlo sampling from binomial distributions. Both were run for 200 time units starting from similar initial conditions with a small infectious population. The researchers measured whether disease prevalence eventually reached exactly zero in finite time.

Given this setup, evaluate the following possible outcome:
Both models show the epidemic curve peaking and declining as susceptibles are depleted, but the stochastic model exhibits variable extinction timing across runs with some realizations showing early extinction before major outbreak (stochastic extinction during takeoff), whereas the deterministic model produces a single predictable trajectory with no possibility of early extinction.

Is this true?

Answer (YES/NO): YES